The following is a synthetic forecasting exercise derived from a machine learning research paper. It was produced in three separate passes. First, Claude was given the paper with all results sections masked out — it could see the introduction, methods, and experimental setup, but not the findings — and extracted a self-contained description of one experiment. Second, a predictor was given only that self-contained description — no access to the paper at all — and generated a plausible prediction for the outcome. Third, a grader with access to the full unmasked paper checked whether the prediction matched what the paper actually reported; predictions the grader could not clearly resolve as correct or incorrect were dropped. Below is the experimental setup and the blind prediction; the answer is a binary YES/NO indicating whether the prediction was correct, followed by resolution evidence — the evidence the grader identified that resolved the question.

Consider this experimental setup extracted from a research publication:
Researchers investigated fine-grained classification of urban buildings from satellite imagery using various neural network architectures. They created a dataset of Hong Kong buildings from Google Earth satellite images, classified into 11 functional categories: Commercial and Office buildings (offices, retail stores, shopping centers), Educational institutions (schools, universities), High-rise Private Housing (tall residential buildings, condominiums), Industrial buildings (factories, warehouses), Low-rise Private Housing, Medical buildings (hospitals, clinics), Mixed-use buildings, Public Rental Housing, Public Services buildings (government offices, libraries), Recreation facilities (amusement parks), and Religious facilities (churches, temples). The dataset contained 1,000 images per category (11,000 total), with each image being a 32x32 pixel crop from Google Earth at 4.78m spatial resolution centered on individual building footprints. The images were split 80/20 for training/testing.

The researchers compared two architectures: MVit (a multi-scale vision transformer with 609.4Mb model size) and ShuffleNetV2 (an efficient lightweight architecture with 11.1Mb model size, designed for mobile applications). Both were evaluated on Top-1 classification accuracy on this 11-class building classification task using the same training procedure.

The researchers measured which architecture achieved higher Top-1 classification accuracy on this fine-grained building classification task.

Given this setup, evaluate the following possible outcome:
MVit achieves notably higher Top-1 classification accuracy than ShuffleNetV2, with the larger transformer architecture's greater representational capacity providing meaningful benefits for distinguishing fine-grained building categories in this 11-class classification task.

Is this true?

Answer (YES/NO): NO